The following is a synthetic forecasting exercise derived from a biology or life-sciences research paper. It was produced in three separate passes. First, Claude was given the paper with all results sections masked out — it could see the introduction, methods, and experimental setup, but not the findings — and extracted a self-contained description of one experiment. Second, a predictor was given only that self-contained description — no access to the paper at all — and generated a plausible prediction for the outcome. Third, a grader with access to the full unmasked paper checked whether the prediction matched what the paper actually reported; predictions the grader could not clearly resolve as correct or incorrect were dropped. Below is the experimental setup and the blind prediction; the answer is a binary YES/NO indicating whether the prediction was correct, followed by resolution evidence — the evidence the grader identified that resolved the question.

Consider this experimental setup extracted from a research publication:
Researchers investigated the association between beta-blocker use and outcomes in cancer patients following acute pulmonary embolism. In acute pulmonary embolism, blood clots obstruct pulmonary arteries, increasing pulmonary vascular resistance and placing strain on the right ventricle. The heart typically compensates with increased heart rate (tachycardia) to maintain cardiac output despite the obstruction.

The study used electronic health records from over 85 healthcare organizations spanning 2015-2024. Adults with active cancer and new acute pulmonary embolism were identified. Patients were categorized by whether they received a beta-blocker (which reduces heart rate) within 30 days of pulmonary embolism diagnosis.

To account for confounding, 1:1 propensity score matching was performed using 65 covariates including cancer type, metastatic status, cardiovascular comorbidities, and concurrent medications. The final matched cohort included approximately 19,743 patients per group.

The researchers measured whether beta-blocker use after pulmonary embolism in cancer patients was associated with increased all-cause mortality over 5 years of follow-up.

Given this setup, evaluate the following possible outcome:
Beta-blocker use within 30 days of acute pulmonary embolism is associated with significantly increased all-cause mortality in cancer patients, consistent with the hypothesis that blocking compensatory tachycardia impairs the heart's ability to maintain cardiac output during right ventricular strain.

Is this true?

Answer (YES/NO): YES